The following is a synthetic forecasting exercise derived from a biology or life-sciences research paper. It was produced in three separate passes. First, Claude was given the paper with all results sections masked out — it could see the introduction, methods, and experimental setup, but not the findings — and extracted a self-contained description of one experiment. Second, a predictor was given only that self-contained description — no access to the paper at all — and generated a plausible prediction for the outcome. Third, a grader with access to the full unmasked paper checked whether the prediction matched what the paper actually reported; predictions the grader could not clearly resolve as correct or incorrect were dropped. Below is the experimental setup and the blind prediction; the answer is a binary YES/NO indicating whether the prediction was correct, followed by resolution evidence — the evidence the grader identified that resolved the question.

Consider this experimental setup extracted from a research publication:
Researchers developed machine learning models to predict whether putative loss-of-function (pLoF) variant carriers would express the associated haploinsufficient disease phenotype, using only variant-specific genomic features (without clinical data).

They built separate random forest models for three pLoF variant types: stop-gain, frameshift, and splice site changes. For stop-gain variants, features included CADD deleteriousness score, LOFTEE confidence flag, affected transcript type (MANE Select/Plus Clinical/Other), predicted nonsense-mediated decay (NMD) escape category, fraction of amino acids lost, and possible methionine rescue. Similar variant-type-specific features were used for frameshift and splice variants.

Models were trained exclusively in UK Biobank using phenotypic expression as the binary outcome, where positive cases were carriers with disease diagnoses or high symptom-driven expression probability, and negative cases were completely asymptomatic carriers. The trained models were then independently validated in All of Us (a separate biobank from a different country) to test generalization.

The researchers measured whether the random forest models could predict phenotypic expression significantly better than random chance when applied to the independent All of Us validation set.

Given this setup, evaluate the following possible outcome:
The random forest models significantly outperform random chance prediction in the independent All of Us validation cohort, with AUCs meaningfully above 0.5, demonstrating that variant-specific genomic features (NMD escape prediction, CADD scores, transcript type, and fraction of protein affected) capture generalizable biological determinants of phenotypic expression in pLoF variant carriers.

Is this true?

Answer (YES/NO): NO